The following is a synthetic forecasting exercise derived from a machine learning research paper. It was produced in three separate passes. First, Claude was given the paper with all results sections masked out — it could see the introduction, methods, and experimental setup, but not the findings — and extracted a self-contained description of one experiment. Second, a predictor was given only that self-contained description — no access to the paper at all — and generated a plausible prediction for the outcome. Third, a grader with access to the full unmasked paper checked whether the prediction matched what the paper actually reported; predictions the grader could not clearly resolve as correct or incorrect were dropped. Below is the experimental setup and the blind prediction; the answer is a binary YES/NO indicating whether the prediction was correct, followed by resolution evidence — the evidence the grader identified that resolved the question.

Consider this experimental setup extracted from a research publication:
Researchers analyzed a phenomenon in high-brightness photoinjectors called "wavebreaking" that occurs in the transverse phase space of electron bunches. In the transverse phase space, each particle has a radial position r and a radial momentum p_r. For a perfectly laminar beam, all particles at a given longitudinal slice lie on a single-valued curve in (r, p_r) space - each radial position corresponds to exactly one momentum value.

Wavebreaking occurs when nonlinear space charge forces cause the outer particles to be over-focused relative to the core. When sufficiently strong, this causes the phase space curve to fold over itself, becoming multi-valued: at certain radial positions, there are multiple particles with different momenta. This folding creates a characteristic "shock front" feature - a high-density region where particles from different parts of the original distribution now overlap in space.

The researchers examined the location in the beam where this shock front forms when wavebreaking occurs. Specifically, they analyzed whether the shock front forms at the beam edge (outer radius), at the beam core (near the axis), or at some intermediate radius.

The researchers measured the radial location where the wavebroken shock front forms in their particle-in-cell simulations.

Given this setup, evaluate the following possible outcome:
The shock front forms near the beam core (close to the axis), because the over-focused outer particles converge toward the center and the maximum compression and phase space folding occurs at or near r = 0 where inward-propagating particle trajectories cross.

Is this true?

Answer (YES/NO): NO